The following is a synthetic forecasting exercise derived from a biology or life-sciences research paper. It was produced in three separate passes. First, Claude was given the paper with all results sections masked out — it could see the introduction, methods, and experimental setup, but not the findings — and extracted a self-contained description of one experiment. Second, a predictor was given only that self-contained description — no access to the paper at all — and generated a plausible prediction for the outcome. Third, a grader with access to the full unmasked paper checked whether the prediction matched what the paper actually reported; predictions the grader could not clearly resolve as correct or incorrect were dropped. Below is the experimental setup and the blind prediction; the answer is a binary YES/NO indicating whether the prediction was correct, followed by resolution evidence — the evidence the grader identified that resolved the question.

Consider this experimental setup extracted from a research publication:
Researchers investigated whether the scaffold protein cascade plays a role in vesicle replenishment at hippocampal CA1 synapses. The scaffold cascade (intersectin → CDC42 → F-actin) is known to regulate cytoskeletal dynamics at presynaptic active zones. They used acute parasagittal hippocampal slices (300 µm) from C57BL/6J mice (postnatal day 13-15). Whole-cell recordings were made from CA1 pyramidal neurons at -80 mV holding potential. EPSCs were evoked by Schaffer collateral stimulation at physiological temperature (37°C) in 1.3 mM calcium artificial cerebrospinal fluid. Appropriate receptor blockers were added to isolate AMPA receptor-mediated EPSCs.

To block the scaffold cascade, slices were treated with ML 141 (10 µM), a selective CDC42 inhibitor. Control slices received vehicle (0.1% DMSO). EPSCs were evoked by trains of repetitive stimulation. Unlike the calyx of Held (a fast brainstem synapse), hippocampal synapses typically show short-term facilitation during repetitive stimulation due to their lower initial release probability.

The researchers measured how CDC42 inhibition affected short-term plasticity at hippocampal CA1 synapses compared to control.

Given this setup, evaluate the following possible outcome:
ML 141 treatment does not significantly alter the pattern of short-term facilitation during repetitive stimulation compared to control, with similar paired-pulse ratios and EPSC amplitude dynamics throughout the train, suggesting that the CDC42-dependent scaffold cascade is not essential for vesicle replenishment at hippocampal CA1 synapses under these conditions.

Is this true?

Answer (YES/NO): YES